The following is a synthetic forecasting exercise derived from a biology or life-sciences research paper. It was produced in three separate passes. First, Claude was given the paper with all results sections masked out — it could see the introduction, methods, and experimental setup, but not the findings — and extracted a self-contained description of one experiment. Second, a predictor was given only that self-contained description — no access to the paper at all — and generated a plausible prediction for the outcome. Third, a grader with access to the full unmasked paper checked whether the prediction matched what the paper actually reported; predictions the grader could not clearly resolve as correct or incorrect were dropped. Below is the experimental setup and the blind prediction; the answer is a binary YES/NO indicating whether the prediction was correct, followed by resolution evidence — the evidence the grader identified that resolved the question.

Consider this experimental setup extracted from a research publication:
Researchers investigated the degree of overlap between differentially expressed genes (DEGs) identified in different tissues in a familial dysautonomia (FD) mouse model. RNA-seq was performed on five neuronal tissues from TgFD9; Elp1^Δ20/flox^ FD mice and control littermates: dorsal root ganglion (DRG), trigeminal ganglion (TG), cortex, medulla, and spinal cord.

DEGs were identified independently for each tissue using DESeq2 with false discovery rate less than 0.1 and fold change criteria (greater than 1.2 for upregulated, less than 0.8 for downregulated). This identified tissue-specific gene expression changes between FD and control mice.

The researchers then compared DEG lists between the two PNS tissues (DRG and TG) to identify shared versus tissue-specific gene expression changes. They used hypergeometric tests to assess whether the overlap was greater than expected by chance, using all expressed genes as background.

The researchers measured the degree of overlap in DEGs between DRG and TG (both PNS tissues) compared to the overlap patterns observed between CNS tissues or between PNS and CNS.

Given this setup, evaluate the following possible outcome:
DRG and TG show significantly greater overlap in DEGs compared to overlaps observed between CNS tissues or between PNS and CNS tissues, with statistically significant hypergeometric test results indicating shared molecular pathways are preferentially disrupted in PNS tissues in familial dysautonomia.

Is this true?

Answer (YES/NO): YES